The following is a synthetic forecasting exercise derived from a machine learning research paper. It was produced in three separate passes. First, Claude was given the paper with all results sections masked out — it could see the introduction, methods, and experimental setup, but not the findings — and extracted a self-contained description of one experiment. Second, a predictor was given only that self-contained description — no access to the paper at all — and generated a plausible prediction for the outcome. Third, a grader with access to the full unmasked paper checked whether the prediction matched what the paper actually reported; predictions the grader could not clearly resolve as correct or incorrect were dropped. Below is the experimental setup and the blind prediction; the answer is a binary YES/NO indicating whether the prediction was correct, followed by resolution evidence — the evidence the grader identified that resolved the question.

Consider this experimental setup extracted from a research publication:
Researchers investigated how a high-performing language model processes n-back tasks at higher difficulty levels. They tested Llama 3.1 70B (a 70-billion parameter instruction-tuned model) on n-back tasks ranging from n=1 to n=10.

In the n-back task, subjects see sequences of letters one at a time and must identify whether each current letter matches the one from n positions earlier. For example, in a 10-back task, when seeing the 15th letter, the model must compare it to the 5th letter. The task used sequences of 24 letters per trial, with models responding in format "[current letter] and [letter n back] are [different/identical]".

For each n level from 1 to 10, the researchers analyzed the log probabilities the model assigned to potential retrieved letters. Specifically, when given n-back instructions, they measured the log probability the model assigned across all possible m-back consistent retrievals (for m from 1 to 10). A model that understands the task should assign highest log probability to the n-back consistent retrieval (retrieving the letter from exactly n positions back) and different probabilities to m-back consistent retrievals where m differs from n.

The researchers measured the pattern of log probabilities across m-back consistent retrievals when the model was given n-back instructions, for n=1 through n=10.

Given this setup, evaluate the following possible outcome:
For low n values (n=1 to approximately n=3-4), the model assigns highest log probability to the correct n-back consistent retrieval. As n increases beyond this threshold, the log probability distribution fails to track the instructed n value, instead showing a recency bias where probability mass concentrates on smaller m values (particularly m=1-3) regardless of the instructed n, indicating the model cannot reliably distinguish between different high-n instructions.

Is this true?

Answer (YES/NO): NO